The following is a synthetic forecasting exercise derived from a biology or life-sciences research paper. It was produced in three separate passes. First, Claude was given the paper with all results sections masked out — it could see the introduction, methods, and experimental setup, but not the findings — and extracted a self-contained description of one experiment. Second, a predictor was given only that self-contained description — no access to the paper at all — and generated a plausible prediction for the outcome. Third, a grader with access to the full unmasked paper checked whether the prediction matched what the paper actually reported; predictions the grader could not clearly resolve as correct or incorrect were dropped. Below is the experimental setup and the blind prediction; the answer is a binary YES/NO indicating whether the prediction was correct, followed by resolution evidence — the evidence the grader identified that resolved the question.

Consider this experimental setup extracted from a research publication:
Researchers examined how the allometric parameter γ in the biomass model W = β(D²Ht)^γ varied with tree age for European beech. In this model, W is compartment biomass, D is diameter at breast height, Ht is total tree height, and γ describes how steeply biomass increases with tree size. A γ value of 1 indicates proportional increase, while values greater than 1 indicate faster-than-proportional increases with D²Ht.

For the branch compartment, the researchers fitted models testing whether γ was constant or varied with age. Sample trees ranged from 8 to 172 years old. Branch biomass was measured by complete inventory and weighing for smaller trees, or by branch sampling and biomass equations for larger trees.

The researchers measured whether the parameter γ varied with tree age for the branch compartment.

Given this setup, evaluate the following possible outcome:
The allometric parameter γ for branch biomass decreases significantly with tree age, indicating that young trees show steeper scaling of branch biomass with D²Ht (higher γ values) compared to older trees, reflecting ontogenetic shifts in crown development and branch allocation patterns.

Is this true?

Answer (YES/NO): NO